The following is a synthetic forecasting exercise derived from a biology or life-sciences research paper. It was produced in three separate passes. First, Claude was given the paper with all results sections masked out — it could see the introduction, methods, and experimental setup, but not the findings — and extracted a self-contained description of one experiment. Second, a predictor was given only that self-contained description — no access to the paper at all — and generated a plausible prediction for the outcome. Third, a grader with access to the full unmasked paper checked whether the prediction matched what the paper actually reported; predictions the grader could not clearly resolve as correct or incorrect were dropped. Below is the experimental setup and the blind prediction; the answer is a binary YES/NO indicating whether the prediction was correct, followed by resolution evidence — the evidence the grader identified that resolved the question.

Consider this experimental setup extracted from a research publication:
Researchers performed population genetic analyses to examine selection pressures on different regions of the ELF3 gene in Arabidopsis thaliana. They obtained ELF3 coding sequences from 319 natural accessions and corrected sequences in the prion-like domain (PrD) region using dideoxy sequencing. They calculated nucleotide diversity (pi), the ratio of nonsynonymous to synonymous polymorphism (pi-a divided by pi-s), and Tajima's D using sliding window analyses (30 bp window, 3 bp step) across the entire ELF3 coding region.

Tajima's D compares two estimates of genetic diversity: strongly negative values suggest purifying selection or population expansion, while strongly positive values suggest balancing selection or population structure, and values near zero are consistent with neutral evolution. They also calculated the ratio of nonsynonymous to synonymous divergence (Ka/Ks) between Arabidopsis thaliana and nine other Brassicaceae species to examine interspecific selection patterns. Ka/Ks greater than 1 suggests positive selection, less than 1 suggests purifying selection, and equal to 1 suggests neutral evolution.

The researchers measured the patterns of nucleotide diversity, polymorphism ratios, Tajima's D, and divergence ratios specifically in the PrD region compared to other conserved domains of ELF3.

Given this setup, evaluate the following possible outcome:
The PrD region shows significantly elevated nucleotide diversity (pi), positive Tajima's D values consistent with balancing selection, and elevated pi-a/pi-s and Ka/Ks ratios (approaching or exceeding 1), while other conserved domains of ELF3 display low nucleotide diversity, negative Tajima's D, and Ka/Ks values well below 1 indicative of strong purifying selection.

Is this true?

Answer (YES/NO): NO